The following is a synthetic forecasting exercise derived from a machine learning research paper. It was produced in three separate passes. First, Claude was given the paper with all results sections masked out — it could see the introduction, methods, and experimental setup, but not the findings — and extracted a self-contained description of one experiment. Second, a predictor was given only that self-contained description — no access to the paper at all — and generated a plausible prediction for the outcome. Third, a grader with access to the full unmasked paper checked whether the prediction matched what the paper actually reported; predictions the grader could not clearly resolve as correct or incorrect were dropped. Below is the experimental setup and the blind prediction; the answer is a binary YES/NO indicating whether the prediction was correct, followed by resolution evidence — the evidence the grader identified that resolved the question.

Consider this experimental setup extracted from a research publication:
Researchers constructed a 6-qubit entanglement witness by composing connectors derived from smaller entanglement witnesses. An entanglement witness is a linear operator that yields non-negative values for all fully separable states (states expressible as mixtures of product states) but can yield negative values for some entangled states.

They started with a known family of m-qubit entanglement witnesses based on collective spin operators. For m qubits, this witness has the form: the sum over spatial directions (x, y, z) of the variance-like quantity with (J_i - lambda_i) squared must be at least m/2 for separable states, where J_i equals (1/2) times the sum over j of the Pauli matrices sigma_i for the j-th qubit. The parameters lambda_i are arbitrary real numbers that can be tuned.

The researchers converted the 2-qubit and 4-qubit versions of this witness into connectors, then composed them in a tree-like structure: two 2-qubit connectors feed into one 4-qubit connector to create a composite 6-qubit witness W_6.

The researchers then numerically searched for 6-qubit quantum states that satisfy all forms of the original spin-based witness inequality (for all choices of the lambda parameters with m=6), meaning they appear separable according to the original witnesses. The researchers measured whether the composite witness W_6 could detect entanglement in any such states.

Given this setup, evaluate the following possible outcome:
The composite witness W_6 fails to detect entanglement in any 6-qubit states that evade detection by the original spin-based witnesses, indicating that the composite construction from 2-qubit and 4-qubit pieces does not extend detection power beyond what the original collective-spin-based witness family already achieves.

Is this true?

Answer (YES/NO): NO